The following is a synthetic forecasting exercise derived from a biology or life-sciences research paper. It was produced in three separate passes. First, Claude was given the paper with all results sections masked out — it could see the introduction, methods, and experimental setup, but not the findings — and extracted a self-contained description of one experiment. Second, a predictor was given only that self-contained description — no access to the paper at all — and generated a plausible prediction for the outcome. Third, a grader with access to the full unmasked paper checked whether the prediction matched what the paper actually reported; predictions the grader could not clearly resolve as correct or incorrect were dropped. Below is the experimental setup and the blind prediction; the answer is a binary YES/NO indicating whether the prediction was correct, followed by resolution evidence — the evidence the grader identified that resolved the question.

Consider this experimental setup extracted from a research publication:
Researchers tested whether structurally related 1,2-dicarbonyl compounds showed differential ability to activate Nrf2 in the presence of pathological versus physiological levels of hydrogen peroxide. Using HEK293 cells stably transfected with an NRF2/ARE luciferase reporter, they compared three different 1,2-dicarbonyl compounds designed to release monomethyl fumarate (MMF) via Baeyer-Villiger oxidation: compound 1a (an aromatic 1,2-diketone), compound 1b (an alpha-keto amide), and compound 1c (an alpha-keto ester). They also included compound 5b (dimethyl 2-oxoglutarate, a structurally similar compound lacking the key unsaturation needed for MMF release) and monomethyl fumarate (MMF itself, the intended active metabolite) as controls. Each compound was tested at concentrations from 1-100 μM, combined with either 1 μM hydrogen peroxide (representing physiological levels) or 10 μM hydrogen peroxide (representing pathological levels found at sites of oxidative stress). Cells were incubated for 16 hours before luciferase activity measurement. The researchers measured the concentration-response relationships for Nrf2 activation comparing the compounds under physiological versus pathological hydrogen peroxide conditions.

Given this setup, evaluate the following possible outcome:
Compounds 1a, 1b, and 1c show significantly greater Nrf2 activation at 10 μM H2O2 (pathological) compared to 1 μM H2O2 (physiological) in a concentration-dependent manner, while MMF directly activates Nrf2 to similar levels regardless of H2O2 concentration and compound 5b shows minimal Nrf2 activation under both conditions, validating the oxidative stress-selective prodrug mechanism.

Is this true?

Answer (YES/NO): NO